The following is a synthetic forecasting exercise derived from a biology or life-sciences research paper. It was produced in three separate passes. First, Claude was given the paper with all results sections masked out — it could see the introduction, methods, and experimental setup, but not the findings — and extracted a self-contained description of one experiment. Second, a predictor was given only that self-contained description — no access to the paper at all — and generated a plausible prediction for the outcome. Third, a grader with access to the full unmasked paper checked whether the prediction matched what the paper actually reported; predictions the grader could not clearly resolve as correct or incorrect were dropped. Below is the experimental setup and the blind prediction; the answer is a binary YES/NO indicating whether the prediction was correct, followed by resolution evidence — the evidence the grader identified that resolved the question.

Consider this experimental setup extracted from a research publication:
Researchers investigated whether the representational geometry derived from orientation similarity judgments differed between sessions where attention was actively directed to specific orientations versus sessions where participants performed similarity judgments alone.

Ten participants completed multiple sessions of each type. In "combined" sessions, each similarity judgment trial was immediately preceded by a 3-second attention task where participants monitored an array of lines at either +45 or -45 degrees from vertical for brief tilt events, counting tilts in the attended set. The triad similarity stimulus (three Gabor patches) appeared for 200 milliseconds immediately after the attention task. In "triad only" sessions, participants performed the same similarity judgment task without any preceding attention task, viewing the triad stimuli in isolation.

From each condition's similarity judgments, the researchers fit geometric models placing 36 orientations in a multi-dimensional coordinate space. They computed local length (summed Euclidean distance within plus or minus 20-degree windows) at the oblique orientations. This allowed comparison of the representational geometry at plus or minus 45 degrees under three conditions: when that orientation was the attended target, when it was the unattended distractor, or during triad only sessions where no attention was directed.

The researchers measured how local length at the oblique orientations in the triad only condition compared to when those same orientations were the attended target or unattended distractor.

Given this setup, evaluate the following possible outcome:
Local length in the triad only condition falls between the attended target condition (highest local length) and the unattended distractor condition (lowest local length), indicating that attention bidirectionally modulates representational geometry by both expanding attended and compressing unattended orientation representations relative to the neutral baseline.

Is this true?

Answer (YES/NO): YES